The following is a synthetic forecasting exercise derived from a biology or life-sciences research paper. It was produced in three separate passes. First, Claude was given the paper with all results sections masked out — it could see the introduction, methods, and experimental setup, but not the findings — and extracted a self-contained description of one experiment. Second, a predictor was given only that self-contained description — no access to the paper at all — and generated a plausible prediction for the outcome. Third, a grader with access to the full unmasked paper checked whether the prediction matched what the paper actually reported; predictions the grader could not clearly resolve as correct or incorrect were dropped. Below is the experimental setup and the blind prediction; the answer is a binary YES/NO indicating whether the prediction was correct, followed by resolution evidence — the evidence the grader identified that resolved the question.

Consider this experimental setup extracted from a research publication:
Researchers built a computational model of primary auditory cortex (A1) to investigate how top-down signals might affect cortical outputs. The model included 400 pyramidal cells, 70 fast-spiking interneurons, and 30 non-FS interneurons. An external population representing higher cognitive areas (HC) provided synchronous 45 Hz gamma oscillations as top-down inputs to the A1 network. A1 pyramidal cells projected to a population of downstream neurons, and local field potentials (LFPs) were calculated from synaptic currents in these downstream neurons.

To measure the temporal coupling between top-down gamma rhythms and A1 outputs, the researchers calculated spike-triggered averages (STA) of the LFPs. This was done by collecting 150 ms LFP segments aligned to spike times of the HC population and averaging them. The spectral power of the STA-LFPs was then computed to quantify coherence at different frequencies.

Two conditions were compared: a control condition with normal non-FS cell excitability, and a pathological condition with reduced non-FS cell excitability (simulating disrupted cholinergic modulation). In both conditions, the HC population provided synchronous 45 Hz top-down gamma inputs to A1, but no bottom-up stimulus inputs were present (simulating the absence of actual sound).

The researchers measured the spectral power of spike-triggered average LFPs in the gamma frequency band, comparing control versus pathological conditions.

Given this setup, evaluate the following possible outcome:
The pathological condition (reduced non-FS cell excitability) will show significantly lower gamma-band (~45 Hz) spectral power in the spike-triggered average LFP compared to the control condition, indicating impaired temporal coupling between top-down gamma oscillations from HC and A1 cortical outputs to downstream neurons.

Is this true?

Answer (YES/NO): NO